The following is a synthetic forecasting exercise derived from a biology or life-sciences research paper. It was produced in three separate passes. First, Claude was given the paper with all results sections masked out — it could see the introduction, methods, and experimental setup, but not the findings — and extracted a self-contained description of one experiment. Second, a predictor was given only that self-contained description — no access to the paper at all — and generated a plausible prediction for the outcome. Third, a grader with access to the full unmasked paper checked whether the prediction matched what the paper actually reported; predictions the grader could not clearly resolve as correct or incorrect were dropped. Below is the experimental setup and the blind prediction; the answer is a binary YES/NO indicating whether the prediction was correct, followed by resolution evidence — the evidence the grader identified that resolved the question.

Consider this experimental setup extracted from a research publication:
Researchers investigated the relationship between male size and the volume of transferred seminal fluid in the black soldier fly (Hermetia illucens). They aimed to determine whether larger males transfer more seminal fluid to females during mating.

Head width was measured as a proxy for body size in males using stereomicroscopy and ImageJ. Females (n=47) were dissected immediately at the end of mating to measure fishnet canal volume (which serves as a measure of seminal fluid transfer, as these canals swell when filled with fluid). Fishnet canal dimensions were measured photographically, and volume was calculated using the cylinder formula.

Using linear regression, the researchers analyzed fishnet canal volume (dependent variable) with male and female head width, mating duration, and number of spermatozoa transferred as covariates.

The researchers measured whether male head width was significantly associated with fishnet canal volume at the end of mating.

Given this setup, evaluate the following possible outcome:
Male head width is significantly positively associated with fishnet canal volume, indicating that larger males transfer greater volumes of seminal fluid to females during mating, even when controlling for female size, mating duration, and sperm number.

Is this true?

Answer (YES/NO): YES